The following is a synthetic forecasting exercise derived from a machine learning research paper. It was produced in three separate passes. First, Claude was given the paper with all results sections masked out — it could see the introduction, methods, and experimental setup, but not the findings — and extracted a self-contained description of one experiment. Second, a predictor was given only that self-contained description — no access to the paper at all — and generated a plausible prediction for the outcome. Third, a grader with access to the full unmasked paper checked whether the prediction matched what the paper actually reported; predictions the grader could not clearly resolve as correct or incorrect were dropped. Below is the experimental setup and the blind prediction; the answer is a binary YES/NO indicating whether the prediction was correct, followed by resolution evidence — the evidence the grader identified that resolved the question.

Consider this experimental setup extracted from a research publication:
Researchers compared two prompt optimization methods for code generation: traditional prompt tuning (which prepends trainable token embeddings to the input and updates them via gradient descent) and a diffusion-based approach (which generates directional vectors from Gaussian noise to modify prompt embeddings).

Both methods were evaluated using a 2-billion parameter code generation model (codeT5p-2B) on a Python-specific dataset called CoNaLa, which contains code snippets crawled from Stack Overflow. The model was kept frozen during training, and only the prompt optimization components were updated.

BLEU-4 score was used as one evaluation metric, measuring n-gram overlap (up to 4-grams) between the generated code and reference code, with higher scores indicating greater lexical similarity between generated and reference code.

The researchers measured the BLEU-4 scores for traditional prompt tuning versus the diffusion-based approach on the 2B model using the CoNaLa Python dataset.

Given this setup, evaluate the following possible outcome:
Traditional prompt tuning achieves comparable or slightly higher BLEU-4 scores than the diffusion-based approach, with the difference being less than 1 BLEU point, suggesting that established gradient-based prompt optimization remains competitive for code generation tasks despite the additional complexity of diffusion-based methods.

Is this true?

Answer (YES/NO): NO